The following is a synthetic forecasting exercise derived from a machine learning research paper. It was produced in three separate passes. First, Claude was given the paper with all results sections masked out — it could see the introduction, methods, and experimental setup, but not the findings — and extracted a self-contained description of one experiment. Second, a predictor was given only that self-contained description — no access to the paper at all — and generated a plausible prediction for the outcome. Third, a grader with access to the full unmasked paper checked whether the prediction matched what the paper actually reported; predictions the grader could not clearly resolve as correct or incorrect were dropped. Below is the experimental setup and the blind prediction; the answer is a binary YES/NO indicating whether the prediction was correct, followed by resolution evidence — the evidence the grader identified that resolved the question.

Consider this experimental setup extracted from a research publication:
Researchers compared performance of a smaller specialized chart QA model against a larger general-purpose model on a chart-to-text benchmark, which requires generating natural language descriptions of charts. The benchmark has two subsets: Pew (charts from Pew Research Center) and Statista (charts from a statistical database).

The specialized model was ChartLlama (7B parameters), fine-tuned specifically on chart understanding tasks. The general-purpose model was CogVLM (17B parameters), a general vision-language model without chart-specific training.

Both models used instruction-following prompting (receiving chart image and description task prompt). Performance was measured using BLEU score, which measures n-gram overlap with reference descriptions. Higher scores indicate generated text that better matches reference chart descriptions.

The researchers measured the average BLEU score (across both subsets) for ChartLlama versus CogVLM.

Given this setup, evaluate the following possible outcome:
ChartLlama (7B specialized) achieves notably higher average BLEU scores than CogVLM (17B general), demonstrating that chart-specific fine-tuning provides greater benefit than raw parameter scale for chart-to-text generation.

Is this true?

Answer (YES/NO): YES